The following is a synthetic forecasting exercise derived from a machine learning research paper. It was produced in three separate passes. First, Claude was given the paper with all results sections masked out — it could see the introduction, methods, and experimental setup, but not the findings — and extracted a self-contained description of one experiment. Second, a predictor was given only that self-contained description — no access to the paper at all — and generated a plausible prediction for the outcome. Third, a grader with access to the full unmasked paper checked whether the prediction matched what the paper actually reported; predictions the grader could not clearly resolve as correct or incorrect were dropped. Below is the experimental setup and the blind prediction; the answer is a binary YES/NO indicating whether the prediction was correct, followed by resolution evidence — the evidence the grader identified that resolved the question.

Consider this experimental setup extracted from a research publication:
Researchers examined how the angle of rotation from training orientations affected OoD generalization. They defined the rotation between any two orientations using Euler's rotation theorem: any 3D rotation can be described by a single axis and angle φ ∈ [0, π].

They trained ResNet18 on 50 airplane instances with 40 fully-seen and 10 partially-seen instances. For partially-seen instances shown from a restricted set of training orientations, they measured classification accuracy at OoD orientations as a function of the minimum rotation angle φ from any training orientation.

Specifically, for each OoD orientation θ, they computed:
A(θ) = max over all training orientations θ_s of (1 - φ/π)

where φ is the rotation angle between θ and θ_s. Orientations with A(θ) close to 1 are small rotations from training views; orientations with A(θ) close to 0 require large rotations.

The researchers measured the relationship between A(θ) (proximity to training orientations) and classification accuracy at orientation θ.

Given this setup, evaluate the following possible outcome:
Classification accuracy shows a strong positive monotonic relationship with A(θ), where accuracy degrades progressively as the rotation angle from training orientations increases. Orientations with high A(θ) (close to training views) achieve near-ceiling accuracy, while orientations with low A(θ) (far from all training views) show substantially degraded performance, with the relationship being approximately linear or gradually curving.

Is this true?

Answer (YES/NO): NO